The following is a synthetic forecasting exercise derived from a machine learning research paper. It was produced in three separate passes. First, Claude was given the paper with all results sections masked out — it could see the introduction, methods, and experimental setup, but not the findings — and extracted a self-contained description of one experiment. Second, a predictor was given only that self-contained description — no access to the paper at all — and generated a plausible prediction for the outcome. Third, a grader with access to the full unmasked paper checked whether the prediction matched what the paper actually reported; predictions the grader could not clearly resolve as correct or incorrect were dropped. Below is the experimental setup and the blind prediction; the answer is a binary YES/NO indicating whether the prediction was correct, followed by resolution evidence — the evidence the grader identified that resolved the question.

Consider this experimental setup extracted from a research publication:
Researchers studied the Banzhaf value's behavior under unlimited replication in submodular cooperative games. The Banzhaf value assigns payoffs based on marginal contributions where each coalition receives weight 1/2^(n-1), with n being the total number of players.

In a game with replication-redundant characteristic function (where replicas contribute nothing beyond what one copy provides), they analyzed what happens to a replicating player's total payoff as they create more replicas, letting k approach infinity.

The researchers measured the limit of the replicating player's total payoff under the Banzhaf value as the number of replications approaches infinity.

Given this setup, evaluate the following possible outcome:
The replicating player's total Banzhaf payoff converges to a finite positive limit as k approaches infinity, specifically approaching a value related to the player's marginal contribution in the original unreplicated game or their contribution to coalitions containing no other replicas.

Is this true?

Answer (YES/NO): NO